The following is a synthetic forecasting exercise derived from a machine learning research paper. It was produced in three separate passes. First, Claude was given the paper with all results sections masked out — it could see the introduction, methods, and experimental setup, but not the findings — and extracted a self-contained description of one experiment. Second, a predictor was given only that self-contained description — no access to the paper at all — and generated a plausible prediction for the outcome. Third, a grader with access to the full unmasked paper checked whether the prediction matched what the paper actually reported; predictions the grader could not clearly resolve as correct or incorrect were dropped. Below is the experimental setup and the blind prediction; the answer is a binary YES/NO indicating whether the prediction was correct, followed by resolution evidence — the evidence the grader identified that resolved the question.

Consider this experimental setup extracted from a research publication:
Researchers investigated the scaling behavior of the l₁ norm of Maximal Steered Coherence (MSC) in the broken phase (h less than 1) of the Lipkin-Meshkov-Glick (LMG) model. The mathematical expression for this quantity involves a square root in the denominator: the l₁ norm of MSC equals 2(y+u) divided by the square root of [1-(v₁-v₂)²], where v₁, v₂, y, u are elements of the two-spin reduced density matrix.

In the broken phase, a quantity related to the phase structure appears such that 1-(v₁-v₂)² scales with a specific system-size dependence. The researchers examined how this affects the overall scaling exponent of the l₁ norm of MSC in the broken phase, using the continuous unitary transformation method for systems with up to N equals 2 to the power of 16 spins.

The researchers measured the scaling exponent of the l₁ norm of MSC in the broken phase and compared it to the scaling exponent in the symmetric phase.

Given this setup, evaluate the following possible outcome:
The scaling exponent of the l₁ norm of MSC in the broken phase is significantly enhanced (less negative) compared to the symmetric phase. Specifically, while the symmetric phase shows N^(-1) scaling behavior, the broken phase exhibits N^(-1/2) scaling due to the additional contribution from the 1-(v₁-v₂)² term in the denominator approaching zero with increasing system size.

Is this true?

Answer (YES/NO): NO